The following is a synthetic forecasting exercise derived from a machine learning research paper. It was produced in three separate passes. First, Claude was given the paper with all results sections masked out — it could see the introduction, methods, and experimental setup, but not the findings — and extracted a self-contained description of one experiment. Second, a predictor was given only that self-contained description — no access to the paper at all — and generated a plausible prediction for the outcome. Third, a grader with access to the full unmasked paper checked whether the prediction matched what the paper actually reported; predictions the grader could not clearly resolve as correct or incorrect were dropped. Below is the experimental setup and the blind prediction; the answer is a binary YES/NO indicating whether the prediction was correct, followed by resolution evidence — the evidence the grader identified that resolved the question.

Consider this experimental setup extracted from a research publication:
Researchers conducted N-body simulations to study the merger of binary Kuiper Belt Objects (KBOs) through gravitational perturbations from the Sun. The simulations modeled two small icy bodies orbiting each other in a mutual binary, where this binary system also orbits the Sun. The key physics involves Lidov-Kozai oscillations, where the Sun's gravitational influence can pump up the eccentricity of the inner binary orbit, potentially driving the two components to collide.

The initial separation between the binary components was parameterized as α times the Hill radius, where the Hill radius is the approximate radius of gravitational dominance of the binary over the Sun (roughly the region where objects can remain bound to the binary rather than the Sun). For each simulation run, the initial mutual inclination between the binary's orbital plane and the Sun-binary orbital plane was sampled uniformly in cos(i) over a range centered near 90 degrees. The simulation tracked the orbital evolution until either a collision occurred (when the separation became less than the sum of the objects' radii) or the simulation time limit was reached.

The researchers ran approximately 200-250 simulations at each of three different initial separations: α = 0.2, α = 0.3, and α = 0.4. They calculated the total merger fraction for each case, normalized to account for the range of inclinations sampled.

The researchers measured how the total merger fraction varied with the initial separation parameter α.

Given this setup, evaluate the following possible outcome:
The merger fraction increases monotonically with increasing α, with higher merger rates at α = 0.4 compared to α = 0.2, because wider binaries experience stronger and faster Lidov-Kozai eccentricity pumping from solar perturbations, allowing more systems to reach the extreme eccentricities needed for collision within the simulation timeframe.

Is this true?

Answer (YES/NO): YES